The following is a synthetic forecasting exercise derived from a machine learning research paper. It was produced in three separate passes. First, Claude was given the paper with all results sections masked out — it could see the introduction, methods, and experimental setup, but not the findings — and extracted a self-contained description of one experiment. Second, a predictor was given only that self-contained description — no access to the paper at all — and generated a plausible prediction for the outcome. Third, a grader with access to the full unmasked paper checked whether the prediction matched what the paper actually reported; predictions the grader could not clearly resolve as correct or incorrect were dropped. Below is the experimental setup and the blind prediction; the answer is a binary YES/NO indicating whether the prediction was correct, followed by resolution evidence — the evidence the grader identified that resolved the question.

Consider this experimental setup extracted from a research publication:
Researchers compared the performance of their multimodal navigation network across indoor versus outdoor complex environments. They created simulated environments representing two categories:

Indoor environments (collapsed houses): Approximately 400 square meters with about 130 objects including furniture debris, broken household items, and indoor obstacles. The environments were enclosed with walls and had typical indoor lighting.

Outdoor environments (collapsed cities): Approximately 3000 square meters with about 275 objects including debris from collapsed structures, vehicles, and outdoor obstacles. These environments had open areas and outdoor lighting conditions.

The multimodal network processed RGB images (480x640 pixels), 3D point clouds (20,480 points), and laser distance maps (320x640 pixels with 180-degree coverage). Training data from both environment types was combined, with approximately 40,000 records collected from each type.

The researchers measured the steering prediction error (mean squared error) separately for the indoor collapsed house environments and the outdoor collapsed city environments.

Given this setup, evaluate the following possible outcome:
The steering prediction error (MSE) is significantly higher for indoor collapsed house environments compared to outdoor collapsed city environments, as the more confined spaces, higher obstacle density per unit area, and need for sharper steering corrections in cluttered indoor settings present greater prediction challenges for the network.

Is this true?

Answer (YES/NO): YES